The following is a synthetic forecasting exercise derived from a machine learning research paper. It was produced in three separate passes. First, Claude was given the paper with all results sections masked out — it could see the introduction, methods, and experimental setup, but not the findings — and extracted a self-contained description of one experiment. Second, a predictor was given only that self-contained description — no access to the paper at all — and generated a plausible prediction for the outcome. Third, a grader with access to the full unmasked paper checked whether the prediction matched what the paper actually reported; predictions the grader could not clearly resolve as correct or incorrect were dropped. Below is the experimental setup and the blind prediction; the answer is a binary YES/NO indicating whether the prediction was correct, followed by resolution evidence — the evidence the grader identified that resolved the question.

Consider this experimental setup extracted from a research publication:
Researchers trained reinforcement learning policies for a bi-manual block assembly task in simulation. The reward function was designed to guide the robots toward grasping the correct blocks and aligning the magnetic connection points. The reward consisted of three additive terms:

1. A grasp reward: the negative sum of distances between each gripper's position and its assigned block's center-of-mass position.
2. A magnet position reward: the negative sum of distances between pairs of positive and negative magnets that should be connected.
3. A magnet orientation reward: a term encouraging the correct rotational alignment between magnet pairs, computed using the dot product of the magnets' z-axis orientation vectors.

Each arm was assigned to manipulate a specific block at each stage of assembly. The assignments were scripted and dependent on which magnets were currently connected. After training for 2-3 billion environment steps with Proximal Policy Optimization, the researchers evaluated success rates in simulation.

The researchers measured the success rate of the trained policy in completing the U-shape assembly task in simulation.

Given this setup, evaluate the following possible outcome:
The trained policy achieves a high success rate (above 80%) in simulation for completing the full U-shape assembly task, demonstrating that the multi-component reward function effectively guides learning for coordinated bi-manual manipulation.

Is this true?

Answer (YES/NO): YES